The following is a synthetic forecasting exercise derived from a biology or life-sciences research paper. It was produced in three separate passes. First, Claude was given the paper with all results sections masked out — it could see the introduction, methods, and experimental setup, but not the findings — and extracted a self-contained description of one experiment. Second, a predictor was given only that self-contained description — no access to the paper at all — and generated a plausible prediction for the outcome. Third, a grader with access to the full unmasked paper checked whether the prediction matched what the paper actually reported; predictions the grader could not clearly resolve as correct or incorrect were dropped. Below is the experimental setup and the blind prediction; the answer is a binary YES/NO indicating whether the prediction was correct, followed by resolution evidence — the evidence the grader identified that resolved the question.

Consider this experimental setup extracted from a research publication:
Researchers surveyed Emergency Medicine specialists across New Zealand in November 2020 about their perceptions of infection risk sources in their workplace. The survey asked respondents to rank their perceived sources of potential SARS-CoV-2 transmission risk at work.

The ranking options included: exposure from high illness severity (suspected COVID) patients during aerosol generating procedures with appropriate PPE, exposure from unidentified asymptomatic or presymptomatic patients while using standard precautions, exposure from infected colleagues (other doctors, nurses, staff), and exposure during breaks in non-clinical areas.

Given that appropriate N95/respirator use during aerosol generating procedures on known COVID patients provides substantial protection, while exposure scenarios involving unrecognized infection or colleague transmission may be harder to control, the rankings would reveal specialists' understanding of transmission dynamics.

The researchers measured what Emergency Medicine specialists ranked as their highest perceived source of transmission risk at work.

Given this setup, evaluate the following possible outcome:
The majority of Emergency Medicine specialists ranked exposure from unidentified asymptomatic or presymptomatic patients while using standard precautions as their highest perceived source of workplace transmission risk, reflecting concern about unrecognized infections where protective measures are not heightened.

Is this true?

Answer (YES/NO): YES